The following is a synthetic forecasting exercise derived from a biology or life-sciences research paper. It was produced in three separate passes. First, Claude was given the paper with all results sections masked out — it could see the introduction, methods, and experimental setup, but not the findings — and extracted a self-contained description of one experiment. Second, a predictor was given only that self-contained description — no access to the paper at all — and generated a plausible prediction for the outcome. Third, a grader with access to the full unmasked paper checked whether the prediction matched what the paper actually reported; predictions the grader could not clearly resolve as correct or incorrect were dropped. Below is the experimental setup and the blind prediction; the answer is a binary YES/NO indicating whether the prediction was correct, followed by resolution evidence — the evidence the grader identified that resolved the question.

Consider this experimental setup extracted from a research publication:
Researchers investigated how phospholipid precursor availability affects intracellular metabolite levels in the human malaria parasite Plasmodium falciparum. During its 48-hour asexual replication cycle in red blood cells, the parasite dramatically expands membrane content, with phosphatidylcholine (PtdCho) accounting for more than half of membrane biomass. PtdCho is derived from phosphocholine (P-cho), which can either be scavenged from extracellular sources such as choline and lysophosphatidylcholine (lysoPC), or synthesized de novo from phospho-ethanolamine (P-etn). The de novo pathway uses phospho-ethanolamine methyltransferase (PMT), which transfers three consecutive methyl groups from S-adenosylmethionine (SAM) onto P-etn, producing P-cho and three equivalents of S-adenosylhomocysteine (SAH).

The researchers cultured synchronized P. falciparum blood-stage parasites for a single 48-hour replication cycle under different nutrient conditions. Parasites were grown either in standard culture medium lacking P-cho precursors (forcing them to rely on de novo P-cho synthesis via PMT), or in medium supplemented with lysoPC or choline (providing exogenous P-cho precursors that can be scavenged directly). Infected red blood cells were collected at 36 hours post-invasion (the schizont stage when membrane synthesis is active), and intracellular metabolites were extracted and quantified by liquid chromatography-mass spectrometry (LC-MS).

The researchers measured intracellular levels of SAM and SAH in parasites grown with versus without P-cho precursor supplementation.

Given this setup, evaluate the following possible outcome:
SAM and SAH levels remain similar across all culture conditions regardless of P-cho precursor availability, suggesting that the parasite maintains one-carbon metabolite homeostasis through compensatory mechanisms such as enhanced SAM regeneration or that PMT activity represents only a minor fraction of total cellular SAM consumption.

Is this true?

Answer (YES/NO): NO